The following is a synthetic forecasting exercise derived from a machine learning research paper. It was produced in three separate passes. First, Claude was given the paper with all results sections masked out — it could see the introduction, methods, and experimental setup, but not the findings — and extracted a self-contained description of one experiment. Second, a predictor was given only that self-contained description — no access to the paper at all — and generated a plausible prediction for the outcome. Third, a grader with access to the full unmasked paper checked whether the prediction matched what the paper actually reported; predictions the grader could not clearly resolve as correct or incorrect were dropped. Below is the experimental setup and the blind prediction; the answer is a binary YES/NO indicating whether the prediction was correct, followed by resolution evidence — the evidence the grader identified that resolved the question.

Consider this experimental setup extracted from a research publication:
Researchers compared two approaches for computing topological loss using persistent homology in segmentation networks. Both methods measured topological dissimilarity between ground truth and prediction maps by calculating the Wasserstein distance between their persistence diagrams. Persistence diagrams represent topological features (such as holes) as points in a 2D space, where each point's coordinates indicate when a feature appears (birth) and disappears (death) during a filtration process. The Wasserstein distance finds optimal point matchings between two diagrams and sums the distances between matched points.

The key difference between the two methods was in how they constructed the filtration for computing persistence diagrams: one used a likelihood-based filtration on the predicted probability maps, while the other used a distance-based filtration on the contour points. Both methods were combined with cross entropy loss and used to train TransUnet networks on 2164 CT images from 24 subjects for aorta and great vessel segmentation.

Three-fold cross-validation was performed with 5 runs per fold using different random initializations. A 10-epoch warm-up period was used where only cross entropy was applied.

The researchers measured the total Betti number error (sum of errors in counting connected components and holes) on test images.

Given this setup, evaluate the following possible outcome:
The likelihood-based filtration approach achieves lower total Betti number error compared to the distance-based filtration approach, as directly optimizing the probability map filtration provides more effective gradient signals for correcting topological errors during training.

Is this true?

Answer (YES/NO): NO